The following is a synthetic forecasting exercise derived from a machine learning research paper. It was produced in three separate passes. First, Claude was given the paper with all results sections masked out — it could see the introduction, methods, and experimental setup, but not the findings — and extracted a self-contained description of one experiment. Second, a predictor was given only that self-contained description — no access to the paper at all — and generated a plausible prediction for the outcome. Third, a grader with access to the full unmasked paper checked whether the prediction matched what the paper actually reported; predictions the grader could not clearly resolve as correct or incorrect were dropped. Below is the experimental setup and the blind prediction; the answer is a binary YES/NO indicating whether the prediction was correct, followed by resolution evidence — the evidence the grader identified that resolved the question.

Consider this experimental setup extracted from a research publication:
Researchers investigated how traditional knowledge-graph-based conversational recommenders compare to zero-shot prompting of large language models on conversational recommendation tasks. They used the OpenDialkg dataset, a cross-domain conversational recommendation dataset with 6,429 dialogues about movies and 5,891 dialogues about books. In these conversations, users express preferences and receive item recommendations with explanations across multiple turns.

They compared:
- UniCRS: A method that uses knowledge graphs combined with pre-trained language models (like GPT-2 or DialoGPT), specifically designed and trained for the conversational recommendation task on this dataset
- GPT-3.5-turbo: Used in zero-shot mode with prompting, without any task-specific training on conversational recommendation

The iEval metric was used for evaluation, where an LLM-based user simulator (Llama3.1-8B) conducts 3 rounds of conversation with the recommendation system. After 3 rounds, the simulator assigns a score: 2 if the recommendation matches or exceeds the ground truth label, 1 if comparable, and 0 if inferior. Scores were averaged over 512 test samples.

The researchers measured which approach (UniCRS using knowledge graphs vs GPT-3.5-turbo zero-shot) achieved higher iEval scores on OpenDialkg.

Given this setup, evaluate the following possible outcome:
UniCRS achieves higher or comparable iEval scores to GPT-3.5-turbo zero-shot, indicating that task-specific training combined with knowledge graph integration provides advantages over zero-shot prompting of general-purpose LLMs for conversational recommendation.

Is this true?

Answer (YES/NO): YES